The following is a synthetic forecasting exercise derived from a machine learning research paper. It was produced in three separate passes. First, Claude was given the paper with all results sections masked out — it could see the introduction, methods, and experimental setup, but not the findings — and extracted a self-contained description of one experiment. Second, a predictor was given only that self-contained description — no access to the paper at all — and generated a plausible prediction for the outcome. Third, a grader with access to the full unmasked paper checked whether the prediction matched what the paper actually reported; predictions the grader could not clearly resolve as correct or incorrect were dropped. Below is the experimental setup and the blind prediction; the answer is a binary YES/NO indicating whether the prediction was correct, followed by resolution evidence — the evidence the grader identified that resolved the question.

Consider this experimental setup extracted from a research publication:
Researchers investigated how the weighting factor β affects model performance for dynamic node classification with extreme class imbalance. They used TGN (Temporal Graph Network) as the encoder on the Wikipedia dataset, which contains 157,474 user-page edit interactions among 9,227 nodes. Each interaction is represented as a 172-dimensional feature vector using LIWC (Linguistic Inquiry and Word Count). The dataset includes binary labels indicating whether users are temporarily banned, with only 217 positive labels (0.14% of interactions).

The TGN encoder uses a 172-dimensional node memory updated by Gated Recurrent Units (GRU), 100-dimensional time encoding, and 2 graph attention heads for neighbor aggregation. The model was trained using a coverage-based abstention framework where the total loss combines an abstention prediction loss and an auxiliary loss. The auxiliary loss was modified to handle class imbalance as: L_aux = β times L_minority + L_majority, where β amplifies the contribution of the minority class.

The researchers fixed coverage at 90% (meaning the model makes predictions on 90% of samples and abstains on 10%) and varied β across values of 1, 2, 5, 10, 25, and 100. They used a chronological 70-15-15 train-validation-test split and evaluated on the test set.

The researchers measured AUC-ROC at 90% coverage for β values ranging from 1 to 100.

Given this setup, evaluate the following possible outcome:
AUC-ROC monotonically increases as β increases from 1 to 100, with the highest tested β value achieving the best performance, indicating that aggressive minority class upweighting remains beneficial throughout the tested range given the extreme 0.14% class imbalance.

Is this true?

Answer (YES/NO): NO